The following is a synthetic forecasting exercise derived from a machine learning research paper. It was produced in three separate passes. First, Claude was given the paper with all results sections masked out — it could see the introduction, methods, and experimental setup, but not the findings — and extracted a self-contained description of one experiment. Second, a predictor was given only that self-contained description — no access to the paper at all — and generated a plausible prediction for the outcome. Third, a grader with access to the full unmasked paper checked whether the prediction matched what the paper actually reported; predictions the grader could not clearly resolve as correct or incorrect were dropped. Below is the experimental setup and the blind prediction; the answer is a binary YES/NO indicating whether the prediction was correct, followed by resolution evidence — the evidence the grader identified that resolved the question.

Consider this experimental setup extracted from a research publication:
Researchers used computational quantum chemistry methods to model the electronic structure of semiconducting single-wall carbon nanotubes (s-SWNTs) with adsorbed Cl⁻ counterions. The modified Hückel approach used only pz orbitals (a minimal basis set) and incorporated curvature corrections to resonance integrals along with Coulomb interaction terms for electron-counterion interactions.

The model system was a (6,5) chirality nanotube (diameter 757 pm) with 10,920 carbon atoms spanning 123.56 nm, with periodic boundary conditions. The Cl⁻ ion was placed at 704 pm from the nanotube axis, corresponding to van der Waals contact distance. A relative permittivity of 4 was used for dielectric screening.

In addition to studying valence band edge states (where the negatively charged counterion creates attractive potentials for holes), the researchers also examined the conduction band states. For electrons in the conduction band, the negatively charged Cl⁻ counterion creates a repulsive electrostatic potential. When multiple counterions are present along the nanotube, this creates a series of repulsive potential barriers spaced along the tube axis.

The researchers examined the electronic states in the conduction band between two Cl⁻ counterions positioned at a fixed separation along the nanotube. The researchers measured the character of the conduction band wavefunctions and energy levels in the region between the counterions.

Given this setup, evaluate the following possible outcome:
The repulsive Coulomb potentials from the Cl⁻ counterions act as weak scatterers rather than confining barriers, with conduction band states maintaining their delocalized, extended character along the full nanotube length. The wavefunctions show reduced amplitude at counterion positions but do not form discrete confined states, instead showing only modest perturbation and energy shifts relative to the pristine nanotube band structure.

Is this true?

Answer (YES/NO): NO